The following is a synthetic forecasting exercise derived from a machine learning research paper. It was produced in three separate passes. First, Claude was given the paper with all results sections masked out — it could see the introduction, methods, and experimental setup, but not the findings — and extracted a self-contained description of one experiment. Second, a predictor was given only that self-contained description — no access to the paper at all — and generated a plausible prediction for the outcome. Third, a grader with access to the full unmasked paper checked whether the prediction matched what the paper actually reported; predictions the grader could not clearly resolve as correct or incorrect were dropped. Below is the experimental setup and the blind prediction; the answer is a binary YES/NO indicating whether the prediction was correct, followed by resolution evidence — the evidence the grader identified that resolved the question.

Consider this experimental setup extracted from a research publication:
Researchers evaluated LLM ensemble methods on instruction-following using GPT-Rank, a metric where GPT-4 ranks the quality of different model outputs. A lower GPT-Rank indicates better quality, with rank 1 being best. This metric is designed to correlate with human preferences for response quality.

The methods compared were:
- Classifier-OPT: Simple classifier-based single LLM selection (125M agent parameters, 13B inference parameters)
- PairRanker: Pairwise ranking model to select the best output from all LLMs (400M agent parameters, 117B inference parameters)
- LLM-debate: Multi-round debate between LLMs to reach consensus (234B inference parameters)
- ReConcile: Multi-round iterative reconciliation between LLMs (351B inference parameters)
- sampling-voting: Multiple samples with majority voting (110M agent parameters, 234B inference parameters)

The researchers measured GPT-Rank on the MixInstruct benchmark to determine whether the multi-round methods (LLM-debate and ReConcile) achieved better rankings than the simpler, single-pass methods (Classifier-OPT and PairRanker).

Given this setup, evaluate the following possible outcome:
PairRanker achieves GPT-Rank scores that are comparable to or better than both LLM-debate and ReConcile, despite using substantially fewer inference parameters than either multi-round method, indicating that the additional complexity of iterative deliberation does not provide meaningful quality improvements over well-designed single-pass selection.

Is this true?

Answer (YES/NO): YES